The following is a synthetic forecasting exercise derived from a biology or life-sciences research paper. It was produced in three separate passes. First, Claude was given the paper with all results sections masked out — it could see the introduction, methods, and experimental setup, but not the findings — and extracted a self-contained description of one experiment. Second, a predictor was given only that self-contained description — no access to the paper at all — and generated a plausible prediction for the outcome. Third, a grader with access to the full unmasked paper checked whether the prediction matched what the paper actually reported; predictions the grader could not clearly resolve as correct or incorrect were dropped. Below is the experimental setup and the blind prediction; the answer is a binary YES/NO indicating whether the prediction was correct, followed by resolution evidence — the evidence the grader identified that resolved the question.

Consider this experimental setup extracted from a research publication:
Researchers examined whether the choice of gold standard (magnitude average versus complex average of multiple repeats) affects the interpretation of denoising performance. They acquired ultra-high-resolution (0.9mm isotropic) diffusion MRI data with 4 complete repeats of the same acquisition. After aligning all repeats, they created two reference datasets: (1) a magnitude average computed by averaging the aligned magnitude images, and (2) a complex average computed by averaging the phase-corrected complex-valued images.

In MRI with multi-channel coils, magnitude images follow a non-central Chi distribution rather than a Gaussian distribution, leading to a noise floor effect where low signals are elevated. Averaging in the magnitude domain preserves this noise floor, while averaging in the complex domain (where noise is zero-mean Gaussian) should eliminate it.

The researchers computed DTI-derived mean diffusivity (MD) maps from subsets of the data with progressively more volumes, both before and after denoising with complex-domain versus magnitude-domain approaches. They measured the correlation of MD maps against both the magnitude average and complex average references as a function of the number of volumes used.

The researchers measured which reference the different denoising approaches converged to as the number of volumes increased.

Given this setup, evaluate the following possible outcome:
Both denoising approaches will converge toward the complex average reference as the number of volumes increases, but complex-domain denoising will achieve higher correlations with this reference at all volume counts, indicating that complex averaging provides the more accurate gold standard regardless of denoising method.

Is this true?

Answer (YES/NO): NO